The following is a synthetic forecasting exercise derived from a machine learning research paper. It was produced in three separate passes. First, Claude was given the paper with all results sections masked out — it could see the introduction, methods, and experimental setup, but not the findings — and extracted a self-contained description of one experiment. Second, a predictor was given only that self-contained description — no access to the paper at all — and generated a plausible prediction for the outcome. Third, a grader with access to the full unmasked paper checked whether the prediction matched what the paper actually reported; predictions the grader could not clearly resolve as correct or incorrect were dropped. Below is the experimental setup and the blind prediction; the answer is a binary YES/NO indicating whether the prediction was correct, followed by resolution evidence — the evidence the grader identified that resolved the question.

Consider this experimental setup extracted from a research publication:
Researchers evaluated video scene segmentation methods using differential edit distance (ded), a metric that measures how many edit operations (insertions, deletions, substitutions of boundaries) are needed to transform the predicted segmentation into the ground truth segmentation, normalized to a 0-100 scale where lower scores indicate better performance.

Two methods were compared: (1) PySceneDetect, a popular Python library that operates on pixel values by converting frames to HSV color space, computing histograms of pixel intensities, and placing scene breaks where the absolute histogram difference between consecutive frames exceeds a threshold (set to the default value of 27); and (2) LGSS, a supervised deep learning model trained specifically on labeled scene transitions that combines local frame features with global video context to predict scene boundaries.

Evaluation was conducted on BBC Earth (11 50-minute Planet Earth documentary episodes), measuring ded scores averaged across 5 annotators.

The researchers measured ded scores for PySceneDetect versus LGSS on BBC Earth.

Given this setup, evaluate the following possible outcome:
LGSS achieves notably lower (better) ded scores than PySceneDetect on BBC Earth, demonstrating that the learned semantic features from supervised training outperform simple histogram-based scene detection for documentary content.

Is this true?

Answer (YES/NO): NO